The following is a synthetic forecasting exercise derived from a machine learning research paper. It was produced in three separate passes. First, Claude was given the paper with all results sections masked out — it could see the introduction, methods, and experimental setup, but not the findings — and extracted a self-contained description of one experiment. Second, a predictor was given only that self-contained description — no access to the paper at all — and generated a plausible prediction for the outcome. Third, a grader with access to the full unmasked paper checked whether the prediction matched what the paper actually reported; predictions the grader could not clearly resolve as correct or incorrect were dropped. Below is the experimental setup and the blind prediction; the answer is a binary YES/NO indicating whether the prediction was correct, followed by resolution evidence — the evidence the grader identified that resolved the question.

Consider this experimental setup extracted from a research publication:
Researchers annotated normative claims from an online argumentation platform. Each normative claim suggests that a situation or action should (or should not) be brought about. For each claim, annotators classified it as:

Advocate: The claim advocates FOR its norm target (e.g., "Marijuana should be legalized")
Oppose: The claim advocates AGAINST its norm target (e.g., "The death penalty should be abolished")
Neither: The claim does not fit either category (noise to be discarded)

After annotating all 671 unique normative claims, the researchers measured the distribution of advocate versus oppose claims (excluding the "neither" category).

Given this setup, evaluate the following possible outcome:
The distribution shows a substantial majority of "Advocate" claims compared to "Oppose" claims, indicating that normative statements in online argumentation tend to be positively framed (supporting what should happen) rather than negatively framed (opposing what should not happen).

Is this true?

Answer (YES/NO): YES